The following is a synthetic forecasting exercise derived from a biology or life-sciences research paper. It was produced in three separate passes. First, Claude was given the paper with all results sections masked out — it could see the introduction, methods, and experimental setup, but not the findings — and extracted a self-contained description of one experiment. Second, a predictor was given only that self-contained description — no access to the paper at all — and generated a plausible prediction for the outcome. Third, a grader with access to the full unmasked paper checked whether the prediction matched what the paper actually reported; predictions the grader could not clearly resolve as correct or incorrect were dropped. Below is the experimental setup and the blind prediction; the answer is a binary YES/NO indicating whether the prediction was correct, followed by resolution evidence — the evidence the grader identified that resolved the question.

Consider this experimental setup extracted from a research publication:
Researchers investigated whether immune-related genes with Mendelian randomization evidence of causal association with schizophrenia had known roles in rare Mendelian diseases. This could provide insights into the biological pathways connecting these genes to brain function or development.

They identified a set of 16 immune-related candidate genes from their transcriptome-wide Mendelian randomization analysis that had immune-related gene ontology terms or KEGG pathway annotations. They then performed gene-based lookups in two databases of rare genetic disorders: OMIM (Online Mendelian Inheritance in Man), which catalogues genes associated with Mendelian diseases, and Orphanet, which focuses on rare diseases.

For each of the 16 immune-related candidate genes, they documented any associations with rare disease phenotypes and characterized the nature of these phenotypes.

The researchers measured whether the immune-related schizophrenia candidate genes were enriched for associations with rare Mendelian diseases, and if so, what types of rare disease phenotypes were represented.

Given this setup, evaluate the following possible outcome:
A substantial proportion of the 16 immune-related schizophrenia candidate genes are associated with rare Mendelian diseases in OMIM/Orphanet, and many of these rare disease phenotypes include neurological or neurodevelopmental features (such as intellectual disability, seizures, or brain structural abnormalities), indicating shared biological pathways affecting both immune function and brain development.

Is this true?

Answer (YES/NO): NO